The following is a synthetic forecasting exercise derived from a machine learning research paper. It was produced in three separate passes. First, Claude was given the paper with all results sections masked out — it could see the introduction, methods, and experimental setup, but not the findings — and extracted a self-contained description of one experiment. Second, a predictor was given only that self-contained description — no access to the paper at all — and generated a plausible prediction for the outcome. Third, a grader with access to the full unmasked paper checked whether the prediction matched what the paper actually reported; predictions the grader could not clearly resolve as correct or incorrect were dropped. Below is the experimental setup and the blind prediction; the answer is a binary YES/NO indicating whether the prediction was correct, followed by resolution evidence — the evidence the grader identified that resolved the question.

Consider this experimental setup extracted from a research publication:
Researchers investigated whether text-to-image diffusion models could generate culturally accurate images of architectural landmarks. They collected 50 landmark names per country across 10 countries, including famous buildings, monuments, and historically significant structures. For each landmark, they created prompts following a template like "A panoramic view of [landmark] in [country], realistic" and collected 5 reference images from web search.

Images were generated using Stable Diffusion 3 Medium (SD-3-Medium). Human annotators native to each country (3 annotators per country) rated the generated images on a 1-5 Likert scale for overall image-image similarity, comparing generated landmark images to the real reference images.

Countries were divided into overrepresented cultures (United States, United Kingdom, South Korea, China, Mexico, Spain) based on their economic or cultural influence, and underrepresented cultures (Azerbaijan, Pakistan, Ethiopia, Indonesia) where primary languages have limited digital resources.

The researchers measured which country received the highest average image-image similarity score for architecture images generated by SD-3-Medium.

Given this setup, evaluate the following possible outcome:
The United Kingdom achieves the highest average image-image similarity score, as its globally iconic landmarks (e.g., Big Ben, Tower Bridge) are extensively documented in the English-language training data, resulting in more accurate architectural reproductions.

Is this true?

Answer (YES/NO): NO